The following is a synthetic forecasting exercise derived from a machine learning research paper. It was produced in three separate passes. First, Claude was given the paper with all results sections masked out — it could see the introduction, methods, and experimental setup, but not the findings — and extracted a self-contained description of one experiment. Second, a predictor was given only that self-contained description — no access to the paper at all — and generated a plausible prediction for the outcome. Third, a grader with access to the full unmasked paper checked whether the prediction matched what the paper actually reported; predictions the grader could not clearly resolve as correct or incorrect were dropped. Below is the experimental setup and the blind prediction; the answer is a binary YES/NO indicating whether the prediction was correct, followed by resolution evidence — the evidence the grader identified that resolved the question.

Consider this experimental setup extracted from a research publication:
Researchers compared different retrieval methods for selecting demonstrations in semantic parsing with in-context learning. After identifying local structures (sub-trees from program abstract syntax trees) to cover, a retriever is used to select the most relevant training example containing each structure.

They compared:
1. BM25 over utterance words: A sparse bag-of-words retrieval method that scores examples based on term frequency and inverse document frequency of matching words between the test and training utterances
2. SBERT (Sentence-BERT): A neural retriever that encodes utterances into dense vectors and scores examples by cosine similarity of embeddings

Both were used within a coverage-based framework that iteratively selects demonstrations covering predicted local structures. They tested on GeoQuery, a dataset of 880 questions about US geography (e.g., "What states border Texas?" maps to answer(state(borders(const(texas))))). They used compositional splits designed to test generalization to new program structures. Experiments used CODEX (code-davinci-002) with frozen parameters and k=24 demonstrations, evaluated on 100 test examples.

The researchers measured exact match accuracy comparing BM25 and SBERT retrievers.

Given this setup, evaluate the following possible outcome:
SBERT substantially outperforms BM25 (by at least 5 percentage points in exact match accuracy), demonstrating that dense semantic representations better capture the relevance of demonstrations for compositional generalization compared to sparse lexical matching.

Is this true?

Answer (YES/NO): NO